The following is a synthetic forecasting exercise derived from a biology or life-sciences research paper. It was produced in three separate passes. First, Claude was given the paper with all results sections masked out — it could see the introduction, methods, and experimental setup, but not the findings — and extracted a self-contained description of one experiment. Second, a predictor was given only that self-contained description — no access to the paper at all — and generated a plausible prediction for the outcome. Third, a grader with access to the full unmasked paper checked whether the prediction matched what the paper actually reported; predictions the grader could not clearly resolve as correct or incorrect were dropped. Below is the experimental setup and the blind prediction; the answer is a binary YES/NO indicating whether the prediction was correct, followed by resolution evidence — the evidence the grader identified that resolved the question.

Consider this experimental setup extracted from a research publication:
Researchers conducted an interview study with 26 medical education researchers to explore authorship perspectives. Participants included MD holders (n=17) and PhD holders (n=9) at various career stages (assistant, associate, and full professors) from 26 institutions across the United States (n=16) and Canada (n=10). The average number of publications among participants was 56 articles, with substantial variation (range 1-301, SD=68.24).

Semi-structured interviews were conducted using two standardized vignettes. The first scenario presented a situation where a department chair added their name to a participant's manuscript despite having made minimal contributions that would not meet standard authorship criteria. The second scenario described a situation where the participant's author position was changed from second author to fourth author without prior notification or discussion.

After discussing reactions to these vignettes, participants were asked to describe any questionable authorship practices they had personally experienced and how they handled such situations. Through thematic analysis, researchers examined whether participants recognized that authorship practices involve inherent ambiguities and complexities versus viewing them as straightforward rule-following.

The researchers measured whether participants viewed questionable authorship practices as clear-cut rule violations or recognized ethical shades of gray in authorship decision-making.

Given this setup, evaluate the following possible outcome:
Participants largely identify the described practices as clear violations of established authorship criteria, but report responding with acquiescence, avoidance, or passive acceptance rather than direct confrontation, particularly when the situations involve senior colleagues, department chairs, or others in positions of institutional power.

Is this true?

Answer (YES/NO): NO